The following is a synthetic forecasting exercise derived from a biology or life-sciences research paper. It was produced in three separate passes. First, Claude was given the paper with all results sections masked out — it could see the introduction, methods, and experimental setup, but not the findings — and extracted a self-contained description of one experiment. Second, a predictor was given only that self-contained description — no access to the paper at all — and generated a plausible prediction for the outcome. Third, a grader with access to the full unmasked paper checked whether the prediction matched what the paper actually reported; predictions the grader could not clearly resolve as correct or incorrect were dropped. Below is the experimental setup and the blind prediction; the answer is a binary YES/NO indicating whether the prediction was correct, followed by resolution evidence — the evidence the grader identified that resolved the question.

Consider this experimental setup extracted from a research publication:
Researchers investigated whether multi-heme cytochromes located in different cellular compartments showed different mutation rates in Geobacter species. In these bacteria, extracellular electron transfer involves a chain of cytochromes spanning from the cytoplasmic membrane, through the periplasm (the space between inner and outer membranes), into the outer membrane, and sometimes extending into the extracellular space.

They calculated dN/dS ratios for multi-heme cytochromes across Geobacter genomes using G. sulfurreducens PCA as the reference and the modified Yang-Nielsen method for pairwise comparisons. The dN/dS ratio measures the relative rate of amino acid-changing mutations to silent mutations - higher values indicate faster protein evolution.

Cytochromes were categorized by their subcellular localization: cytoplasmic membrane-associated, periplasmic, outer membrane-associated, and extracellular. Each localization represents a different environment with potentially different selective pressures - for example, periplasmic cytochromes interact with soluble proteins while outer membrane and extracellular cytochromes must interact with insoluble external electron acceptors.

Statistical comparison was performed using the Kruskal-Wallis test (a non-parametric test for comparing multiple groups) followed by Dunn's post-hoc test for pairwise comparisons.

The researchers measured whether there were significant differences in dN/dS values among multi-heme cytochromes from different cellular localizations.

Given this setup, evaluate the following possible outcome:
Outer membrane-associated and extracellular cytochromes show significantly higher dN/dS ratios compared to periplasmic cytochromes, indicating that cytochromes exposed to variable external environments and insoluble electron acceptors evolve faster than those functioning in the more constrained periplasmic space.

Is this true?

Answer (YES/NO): NO